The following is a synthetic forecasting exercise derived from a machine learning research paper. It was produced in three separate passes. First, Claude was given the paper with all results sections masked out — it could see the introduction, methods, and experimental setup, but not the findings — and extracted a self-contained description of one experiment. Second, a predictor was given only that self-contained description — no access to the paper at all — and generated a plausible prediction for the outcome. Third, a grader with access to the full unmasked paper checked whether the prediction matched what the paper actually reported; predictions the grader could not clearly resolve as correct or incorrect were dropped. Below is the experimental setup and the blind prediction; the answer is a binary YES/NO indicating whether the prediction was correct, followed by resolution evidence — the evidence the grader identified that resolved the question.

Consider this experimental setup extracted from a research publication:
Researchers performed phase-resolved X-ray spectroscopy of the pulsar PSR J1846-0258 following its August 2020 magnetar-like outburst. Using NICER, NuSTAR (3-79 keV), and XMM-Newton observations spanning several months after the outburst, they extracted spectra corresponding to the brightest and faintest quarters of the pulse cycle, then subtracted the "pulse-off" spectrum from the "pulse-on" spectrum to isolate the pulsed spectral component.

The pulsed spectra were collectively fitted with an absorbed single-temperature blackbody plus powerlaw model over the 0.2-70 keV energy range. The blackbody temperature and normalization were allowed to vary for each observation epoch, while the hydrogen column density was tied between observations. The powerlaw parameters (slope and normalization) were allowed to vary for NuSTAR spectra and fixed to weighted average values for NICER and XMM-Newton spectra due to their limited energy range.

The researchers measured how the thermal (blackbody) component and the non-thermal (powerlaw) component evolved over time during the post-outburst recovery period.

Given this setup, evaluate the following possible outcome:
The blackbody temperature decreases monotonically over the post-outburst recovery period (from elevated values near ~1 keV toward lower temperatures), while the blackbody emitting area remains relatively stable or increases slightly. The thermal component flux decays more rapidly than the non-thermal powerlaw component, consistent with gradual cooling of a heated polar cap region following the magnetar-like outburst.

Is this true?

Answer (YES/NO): NO